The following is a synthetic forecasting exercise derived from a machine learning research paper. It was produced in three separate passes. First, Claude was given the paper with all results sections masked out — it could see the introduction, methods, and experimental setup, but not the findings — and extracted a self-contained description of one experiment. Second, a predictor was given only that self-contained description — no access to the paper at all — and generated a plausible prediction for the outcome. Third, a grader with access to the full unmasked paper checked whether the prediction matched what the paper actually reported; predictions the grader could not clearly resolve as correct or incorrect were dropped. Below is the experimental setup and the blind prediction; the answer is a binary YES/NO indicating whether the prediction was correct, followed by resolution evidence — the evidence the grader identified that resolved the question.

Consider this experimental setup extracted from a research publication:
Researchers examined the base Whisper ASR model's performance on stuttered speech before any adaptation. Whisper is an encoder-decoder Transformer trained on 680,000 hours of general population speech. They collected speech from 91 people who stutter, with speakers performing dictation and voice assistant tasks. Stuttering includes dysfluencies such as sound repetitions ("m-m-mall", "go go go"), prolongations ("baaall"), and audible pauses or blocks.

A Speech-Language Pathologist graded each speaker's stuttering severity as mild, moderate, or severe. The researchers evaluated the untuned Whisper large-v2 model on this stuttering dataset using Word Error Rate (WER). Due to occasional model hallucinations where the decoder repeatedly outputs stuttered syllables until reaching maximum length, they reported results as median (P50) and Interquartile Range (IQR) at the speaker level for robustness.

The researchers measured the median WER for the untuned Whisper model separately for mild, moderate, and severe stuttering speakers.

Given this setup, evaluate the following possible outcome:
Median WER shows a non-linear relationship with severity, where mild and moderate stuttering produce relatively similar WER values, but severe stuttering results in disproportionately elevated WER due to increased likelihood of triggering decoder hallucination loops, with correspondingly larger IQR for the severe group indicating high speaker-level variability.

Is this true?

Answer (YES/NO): YES